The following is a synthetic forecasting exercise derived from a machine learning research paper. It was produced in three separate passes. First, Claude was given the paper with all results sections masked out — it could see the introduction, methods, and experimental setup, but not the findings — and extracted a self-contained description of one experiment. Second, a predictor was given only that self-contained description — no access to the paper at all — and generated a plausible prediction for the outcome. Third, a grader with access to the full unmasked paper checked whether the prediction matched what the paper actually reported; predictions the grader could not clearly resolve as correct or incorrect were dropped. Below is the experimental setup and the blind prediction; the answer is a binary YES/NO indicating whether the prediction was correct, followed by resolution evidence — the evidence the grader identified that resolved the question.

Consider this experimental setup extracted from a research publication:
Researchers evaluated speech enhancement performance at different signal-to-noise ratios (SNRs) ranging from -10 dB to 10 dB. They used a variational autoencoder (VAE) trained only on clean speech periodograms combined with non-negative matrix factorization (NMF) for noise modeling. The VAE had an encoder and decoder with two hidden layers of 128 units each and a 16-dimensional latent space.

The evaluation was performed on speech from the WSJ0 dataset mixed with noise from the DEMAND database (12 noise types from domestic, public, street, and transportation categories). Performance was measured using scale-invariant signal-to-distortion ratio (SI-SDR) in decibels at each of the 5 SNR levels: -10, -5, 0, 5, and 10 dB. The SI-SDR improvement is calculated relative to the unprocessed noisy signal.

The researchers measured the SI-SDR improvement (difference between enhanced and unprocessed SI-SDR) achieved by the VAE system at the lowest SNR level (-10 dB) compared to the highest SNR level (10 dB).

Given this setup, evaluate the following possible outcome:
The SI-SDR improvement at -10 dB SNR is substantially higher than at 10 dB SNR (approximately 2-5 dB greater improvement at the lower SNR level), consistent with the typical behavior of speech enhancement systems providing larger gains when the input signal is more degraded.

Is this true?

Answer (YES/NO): YES